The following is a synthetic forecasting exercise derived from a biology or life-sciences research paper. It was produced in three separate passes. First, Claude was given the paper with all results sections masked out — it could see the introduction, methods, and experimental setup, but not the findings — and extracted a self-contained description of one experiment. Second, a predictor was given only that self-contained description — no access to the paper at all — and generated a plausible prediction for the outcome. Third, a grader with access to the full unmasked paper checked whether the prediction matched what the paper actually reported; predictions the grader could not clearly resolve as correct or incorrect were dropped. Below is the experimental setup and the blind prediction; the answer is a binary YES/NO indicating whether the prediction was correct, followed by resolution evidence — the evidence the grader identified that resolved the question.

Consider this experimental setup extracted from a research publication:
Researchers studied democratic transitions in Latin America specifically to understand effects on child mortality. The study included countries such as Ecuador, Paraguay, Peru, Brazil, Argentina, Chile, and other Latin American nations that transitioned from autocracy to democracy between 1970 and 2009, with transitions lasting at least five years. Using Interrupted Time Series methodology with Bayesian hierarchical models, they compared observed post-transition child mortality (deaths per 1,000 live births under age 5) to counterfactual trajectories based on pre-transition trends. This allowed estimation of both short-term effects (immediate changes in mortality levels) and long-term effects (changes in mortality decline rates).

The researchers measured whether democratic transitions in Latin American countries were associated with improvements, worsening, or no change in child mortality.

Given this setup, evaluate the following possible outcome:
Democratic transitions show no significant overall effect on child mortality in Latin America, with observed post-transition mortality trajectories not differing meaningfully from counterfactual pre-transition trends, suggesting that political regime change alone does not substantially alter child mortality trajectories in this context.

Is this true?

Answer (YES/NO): NO